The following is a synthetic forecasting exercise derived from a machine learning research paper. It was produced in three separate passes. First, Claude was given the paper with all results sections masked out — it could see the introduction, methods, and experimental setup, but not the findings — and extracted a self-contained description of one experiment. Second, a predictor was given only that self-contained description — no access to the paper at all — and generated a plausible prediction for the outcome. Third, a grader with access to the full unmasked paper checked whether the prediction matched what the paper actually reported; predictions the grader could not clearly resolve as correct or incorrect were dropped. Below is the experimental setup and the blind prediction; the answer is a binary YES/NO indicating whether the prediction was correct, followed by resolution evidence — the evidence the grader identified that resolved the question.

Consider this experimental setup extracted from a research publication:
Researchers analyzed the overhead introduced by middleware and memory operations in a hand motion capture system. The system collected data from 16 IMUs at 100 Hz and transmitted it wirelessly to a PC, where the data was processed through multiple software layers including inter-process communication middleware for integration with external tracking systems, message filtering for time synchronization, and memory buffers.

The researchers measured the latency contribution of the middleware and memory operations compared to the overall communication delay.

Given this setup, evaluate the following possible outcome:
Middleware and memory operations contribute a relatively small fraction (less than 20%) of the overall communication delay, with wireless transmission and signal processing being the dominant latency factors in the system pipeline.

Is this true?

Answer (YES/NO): YES